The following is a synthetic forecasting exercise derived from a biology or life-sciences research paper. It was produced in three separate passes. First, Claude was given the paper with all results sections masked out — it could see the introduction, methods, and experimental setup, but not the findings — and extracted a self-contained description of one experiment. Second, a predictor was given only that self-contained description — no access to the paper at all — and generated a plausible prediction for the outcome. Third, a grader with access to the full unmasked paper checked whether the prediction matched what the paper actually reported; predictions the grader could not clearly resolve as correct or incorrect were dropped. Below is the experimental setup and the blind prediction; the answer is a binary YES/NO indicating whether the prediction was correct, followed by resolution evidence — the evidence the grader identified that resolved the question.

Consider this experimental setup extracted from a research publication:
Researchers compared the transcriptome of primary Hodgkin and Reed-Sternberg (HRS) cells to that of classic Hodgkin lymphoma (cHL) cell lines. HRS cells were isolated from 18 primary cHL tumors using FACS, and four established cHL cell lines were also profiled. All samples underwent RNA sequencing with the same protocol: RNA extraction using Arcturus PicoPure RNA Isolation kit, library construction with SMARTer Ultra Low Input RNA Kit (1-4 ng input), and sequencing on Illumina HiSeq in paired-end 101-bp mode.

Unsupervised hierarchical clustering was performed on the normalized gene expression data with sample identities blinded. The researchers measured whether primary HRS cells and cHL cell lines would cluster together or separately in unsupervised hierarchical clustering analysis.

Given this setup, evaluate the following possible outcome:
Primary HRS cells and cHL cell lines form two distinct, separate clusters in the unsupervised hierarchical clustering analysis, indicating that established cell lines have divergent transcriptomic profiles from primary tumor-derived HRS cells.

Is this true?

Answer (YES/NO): NO